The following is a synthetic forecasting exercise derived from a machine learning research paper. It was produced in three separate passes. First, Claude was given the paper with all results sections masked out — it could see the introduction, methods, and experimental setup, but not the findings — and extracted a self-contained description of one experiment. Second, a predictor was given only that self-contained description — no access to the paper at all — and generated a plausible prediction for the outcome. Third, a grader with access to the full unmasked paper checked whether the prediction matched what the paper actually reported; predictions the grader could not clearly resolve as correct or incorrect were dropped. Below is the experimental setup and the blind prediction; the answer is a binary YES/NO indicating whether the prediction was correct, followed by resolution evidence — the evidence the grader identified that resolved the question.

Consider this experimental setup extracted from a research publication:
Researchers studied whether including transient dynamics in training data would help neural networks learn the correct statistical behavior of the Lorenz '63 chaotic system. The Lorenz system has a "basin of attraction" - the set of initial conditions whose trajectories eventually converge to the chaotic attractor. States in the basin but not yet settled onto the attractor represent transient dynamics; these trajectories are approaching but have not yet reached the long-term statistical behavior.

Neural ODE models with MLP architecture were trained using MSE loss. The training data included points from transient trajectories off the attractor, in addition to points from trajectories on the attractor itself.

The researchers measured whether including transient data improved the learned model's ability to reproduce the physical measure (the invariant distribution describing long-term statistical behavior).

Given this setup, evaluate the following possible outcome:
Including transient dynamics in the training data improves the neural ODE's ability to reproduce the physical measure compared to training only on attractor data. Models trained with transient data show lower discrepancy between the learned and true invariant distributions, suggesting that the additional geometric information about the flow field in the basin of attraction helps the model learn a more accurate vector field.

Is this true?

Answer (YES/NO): NO